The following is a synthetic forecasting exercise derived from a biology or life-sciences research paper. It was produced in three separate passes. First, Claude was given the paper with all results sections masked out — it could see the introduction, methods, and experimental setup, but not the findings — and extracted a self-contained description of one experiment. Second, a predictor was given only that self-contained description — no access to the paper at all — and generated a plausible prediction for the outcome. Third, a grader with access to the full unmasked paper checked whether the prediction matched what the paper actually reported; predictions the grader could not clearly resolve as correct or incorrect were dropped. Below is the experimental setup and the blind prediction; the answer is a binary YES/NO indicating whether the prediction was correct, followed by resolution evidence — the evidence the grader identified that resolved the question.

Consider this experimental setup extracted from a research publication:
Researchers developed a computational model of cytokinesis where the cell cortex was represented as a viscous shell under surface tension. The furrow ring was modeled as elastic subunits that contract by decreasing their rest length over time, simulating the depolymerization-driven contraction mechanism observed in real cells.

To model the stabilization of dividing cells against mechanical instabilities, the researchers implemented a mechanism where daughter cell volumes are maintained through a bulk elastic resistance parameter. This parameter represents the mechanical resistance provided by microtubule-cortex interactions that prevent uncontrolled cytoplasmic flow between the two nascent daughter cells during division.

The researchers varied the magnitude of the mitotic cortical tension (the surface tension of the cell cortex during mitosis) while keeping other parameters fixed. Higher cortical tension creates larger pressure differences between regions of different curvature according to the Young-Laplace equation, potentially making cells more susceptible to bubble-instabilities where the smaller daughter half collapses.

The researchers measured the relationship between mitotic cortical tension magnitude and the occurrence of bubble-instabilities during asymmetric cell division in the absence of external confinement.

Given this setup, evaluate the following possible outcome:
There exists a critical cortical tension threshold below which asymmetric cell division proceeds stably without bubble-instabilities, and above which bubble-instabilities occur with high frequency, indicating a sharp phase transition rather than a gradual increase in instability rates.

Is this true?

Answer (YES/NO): NO